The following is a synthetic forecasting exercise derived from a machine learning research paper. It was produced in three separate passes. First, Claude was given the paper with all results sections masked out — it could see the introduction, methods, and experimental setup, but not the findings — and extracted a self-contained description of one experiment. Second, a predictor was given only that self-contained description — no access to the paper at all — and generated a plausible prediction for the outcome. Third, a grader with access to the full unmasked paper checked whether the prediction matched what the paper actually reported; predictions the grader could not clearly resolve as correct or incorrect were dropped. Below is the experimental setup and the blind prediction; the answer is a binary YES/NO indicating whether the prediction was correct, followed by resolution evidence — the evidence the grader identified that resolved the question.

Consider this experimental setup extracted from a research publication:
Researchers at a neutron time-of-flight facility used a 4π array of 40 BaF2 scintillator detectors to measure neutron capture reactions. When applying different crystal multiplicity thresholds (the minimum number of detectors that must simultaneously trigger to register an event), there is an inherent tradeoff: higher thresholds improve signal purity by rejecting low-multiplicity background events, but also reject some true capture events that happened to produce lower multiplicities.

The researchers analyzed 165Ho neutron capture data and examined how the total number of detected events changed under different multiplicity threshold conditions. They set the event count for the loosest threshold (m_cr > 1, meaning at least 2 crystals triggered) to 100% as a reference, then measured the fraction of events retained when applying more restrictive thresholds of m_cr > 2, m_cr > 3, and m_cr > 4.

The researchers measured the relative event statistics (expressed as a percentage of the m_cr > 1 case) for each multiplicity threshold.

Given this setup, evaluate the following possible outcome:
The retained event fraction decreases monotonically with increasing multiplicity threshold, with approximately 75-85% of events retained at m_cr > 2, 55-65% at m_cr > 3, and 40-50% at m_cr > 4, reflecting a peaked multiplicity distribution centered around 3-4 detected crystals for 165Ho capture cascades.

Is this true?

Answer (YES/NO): NO